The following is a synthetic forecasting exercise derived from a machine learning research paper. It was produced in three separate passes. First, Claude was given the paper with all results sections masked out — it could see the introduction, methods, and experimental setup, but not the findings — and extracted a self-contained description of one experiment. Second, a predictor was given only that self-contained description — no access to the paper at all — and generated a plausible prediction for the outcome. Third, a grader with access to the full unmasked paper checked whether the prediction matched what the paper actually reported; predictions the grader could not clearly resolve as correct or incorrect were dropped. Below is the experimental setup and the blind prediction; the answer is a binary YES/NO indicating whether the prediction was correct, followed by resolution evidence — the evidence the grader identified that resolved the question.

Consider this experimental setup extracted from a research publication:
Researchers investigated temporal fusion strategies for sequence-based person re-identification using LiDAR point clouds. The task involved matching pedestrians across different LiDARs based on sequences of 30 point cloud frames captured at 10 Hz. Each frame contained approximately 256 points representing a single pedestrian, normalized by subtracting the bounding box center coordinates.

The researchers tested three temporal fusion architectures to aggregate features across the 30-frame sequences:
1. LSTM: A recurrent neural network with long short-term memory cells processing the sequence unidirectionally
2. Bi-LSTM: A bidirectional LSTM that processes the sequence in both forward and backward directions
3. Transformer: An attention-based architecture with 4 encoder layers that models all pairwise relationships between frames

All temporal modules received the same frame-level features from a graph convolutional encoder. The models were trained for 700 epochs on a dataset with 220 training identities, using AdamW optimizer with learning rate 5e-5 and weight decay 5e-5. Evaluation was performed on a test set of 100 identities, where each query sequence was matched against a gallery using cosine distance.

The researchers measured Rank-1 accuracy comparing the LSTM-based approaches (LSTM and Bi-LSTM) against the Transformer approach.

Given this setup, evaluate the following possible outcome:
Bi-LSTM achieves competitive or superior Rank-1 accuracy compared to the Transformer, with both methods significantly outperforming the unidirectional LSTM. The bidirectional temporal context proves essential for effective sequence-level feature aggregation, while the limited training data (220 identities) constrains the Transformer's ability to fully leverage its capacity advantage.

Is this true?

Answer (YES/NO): NO